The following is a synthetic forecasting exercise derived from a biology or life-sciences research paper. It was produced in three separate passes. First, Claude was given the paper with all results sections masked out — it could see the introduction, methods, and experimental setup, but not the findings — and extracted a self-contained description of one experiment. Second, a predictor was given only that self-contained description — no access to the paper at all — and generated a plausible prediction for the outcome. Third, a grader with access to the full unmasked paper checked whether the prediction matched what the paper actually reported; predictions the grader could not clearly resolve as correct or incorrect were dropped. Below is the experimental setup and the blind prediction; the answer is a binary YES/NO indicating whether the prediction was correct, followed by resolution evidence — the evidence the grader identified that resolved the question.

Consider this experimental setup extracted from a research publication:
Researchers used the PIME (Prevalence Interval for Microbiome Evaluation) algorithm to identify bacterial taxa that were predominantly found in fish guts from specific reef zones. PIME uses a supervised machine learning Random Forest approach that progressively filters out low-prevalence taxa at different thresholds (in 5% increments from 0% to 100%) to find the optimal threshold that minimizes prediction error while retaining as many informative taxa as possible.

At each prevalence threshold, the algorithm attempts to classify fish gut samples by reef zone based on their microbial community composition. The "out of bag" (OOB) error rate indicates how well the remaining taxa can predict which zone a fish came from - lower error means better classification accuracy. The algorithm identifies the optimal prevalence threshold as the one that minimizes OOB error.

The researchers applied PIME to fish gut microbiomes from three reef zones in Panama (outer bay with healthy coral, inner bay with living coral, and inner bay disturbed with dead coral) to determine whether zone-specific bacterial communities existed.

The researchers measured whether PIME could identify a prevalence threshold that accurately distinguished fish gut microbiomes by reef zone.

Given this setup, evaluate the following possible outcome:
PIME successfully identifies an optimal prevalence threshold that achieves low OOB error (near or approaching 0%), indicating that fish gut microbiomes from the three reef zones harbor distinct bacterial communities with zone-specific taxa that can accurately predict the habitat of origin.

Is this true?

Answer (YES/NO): YES